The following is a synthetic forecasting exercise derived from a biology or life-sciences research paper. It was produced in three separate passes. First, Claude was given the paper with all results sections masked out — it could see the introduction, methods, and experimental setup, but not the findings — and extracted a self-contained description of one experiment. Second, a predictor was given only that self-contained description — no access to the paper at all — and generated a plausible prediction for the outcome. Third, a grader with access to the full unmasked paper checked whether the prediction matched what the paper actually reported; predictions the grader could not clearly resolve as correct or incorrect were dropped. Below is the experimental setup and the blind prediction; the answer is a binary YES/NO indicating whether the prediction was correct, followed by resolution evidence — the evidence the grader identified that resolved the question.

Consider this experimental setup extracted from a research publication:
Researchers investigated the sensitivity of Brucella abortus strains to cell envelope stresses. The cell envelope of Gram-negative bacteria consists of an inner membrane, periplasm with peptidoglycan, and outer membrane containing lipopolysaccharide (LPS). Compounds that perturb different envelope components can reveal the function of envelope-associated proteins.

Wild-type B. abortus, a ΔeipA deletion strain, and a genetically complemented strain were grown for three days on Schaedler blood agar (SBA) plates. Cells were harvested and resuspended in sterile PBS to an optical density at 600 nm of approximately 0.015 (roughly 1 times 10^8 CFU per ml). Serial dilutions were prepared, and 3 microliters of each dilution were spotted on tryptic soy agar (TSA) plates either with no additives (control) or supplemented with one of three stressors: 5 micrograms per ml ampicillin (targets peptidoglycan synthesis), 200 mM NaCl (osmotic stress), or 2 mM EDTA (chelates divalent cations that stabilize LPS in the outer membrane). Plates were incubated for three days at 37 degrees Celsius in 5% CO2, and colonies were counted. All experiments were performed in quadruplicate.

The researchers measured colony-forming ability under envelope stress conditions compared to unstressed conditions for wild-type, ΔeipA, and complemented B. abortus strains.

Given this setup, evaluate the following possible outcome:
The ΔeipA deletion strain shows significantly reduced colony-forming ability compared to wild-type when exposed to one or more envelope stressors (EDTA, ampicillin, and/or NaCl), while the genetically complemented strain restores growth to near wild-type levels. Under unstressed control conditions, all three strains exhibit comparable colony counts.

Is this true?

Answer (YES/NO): YES